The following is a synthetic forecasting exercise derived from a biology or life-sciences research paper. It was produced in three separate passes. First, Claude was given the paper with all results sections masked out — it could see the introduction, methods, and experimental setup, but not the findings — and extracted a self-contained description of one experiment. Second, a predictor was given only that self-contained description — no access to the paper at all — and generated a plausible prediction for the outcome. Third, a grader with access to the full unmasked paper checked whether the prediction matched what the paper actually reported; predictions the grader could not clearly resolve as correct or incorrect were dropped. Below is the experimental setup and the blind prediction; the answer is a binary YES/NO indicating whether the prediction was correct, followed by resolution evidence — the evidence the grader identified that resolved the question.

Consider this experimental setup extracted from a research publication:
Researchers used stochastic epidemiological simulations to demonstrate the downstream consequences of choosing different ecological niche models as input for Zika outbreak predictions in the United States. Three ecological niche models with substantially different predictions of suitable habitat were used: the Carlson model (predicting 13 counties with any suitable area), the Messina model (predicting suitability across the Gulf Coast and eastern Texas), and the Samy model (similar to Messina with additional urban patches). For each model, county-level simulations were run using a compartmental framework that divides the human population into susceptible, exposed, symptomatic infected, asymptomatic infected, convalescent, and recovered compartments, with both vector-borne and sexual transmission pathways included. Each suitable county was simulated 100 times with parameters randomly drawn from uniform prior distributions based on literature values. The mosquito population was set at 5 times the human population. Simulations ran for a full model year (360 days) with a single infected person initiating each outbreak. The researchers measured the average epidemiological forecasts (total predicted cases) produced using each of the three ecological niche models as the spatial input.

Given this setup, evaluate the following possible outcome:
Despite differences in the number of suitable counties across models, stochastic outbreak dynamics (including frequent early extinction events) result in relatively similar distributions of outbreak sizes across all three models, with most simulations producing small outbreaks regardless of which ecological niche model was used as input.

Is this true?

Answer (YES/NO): NO